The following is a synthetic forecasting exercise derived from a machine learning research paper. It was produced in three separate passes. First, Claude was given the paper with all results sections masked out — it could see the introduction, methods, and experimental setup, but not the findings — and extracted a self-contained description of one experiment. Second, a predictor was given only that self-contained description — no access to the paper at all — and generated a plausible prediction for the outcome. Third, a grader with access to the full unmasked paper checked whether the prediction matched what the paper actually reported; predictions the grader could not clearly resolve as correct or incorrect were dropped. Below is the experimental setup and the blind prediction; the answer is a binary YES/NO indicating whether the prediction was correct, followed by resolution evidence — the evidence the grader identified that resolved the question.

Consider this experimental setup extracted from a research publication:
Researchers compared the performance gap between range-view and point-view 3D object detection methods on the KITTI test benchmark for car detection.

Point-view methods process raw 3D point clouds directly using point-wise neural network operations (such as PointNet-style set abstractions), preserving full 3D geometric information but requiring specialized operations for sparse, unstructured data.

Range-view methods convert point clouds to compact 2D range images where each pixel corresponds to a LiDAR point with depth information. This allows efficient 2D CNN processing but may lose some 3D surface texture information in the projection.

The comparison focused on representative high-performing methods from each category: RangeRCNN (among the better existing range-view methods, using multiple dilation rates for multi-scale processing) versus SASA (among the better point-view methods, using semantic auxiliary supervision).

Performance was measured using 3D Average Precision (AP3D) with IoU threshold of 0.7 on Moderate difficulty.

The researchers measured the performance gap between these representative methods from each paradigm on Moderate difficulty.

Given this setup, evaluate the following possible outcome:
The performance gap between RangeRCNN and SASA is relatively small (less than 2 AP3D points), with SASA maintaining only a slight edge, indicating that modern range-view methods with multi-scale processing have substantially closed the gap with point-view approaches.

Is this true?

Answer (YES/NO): YES